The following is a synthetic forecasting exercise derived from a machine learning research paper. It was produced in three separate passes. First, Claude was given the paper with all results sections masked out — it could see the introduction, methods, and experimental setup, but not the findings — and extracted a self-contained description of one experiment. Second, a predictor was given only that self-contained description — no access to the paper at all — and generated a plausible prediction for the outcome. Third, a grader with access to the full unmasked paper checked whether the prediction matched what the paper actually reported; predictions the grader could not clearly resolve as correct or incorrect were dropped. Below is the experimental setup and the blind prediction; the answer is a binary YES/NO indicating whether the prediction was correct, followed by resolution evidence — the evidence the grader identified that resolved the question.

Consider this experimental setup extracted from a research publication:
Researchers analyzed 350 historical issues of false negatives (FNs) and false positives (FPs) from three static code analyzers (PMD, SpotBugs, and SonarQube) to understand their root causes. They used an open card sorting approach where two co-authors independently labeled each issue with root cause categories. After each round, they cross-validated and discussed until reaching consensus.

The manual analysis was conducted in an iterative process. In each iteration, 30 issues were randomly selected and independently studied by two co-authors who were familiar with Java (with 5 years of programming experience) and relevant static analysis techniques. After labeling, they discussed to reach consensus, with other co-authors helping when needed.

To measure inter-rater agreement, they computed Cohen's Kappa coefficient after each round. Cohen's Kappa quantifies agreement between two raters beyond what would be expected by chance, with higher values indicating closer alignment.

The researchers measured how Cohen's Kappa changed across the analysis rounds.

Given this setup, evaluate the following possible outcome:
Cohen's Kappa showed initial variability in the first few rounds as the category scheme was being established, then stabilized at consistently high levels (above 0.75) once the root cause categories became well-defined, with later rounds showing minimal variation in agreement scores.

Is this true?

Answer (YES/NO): NO